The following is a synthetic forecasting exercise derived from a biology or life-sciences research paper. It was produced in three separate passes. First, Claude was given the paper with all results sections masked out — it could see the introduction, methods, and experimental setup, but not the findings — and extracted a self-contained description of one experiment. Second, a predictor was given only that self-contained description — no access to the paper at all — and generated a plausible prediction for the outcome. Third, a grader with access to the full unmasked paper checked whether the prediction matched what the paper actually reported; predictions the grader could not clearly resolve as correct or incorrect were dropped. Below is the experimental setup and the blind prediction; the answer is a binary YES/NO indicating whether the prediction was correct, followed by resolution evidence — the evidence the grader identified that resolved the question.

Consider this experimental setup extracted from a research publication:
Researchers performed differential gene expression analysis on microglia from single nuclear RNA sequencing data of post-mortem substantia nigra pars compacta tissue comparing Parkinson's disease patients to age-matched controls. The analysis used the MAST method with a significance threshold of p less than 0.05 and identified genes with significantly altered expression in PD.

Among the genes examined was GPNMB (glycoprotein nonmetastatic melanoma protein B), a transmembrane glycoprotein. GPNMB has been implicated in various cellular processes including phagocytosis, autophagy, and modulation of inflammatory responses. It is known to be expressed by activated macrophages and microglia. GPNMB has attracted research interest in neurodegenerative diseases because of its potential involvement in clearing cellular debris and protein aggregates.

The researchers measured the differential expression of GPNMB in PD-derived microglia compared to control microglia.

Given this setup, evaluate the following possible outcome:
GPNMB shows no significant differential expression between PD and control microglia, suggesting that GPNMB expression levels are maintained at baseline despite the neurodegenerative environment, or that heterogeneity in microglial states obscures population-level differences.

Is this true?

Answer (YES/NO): NO